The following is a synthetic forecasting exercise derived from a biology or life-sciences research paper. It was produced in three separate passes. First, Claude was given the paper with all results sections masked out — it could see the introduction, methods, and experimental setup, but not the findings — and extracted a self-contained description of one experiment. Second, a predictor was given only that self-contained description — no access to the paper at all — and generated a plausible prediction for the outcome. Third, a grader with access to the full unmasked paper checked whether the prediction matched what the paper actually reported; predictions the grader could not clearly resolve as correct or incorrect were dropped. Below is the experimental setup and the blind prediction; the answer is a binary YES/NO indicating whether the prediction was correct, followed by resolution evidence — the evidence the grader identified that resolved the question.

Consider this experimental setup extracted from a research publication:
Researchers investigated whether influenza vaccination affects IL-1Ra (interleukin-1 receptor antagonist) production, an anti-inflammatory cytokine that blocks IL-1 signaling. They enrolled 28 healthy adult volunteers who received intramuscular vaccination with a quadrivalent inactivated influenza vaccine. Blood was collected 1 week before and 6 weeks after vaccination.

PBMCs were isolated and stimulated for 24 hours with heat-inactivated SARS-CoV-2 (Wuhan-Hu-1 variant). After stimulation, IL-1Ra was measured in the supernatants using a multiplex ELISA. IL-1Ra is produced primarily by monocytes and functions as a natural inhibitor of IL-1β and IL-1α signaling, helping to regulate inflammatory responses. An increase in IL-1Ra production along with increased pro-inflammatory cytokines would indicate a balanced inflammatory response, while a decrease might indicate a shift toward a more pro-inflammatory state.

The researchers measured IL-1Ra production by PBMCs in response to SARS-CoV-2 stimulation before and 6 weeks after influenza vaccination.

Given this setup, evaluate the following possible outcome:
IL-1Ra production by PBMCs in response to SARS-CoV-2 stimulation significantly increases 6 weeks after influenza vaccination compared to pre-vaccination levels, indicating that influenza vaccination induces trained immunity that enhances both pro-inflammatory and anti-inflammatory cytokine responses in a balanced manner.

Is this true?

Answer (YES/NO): NO